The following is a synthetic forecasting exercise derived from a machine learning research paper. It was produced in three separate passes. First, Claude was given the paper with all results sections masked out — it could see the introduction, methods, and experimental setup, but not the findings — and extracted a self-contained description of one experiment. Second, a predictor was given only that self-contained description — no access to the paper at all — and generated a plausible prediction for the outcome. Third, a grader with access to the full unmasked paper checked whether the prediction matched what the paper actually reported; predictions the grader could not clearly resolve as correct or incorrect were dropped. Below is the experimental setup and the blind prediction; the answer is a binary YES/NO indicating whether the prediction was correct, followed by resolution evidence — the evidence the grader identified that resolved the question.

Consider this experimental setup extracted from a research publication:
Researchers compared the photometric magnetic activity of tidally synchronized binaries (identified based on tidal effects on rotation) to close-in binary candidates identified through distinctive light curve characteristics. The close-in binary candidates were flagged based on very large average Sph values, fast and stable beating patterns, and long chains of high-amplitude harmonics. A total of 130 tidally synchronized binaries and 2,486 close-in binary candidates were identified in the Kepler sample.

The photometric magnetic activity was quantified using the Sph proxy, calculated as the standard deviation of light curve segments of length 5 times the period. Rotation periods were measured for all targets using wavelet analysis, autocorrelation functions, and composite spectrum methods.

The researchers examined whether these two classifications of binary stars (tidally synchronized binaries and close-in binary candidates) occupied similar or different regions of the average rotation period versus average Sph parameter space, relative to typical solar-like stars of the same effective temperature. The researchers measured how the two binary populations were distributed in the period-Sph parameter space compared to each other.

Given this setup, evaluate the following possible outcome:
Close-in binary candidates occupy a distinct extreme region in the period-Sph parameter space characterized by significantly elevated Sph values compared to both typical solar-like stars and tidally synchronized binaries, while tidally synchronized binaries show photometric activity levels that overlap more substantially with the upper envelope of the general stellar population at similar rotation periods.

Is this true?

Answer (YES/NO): NO